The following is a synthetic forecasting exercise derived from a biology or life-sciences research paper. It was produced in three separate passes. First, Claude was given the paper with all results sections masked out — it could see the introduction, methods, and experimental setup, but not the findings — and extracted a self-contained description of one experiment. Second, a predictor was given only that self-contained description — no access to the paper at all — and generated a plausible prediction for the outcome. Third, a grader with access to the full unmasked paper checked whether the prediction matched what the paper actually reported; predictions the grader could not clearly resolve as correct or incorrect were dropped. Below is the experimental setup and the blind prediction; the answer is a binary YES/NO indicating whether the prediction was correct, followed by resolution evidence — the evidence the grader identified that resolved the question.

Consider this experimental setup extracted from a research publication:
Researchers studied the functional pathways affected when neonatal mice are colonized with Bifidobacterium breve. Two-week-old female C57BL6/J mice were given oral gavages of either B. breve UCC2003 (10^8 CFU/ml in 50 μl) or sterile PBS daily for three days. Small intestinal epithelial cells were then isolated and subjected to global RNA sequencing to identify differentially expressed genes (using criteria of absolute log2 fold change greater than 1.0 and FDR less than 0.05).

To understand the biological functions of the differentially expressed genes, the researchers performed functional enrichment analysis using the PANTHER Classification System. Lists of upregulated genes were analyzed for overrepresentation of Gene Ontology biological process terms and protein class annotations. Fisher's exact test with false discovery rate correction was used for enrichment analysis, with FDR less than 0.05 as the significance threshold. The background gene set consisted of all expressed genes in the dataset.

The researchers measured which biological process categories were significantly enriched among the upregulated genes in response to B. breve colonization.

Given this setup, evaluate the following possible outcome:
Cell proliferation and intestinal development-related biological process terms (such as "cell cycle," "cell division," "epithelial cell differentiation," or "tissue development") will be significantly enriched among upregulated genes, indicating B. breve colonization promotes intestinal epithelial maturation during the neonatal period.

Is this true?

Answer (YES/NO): YES